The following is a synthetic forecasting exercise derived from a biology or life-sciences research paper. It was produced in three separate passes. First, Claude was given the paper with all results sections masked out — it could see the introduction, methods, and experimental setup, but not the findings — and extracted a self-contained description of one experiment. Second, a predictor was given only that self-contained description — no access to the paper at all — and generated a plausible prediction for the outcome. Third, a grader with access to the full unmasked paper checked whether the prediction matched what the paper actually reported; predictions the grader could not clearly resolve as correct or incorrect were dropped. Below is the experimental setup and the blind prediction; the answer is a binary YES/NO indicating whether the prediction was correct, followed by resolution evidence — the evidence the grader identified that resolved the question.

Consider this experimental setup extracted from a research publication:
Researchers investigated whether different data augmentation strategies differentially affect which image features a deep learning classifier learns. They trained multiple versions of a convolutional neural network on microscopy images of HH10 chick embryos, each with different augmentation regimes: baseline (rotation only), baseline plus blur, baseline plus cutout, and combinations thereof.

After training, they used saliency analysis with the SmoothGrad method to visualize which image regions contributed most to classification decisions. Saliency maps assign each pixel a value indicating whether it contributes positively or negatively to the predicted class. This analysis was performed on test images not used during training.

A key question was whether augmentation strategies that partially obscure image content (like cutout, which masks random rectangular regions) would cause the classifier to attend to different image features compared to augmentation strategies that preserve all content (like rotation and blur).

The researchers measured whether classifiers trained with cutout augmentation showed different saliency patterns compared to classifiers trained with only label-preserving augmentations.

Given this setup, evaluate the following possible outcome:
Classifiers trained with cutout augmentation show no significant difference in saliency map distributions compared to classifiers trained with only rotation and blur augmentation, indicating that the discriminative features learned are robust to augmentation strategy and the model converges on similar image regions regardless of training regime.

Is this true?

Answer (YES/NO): NO